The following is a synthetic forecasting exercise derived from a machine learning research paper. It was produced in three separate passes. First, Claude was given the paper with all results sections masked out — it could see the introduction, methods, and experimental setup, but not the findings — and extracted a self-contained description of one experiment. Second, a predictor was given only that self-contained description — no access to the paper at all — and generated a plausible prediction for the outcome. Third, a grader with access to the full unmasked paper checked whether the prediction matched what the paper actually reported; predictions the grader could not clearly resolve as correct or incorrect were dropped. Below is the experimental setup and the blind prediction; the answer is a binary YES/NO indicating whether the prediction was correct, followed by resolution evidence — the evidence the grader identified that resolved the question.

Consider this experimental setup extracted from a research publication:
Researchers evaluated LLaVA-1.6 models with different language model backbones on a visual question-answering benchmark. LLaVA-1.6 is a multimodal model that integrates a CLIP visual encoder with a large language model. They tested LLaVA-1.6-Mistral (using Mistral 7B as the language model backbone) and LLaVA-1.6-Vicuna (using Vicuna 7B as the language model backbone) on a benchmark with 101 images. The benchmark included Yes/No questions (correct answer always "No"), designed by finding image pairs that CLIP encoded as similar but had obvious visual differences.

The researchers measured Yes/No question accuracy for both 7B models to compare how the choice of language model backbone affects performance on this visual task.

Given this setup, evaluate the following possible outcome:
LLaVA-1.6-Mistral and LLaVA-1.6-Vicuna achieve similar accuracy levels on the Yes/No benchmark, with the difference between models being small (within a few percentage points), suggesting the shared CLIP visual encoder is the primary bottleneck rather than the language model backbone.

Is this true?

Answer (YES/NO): YES